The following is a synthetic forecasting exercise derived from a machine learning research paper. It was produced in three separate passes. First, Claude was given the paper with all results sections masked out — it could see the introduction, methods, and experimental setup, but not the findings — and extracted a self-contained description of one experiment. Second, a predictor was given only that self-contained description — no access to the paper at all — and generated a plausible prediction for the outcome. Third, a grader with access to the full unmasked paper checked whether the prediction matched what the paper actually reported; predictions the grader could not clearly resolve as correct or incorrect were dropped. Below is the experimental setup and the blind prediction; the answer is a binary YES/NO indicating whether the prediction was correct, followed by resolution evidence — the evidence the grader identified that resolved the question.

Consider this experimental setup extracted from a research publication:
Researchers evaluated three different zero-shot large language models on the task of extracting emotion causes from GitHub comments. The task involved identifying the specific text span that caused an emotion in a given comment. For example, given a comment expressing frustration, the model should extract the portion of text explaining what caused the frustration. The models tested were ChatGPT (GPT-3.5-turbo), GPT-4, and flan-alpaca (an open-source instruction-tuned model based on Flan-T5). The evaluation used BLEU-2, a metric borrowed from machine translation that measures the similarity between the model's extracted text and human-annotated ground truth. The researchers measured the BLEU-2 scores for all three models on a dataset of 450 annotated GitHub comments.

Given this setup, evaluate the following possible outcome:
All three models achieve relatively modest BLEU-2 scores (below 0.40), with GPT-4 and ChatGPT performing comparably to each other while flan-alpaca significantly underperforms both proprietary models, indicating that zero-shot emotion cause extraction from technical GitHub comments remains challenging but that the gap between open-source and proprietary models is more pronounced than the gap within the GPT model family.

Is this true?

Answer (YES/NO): NO